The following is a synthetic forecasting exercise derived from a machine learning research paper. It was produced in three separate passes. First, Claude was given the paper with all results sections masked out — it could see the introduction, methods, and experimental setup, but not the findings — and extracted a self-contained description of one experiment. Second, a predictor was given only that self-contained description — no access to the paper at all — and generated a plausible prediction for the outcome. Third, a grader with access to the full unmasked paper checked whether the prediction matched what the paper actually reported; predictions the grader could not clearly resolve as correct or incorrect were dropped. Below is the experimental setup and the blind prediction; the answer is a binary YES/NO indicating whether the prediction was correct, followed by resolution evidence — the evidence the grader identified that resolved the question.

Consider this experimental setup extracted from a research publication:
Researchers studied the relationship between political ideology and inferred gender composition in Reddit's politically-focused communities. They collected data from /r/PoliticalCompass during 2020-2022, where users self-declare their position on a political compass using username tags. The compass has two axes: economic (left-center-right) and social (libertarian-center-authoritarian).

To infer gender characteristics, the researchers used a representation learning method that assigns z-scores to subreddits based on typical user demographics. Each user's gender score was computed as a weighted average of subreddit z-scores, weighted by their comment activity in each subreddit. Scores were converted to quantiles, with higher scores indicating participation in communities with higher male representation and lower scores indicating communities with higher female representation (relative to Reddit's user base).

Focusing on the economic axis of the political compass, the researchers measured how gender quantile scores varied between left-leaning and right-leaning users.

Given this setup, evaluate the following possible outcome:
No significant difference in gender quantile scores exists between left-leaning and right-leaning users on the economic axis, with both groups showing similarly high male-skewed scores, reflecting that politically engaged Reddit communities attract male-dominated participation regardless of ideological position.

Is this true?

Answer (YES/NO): NO